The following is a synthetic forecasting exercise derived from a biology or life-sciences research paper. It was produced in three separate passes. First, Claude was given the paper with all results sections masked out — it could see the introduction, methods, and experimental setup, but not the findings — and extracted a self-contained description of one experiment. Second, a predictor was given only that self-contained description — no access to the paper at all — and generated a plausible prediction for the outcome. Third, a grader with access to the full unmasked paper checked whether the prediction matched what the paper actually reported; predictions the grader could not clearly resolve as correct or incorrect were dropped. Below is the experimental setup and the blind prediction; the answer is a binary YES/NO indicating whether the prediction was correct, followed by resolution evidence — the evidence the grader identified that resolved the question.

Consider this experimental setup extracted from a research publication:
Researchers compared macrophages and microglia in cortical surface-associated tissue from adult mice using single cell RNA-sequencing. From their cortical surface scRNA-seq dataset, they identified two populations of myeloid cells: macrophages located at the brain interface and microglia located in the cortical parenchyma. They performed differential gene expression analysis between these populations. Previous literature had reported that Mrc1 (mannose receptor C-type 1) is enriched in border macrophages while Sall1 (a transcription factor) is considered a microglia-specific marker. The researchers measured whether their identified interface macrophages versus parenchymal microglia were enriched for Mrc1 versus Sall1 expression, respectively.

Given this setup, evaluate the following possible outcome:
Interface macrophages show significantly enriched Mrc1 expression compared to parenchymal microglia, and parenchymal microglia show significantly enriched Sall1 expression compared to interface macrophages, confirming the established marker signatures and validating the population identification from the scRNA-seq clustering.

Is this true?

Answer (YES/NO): YES